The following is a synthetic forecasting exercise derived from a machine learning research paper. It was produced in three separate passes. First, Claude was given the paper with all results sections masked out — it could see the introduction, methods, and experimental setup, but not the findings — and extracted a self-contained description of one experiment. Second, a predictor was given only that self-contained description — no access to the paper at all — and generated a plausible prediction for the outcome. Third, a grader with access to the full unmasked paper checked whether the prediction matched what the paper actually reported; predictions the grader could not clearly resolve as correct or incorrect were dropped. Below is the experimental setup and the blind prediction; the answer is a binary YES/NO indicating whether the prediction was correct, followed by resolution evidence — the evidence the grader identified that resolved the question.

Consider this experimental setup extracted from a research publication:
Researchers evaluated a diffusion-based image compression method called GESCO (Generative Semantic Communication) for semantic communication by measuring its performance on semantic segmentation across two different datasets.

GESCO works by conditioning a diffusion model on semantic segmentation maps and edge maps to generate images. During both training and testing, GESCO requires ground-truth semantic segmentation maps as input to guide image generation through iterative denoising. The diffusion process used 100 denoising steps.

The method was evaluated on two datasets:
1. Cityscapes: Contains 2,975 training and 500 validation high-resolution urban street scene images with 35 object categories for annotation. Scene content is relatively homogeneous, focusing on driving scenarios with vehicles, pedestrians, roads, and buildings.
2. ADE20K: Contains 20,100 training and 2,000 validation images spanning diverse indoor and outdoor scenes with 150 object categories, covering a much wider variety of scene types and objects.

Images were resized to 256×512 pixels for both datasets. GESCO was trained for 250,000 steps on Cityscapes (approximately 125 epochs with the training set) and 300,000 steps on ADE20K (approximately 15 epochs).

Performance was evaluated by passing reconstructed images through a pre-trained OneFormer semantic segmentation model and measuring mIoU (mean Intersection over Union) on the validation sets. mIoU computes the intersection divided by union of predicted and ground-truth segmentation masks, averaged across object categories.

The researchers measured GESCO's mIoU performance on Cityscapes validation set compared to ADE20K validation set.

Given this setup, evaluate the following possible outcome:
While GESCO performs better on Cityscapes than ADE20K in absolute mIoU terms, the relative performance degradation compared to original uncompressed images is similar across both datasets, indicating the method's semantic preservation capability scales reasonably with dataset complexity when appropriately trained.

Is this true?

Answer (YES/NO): NO